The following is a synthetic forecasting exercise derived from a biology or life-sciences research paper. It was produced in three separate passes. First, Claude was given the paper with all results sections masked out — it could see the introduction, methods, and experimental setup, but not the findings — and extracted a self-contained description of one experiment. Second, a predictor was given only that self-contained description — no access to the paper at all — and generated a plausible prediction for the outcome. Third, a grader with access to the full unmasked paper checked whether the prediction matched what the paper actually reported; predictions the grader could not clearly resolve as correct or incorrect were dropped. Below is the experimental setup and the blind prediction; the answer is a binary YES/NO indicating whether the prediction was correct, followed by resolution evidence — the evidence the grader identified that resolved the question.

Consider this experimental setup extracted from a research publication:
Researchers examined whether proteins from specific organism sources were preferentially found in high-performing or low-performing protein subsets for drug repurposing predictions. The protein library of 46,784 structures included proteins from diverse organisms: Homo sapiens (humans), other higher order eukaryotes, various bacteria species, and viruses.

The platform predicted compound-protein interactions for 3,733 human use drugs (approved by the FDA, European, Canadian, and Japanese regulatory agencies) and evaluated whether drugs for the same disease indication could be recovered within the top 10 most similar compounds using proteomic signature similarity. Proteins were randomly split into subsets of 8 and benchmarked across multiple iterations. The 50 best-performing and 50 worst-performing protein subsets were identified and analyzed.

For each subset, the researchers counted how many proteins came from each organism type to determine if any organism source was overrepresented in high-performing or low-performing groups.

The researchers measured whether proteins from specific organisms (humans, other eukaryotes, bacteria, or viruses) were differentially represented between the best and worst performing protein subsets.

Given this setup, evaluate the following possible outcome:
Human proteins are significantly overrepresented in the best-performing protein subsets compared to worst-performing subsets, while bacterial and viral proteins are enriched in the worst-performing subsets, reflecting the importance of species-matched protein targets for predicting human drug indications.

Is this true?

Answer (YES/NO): NO